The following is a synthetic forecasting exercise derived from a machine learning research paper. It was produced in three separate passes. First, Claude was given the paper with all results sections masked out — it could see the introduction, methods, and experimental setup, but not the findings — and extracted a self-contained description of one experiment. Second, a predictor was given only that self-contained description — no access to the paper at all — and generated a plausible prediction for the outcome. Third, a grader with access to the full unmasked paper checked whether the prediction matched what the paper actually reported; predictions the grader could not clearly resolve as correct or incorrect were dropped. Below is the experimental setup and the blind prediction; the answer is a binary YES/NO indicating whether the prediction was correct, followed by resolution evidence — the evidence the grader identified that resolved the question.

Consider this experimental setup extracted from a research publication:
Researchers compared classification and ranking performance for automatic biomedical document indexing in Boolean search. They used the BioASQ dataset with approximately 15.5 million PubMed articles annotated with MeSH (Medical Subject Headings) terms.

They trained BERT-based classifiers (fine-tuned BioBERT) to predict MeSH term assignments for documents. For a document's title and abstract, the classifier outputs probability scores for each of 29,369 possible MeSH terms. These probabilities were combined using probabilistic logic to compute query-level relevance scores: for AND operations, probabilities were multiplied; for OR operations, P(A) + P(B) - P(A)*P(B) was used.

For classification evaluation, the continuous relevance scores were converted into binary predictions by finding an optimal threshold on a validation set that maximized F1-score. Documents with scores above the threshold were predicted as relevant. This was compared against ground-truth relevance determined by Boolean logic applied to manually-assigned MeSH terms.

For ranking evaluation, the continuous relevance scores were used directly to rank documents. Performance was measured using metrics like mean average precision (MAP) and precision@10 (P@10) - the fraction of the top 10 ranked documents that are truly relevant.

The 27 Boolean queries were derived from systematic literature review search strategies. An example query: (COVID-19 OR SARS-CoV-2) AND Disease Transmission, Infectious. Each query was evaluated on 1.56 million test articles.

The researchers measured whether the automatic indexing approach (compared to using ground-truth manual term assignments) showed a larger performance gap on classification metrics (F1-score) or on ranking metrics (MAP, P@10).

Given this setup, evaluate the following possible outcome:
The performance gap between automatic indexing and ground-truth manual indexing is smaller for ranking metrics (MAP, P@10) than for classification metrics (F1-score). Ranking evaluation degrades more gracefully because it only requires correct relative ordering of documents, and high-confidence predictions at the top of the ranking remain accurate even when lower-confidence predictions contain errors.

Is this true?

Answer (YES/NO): NO